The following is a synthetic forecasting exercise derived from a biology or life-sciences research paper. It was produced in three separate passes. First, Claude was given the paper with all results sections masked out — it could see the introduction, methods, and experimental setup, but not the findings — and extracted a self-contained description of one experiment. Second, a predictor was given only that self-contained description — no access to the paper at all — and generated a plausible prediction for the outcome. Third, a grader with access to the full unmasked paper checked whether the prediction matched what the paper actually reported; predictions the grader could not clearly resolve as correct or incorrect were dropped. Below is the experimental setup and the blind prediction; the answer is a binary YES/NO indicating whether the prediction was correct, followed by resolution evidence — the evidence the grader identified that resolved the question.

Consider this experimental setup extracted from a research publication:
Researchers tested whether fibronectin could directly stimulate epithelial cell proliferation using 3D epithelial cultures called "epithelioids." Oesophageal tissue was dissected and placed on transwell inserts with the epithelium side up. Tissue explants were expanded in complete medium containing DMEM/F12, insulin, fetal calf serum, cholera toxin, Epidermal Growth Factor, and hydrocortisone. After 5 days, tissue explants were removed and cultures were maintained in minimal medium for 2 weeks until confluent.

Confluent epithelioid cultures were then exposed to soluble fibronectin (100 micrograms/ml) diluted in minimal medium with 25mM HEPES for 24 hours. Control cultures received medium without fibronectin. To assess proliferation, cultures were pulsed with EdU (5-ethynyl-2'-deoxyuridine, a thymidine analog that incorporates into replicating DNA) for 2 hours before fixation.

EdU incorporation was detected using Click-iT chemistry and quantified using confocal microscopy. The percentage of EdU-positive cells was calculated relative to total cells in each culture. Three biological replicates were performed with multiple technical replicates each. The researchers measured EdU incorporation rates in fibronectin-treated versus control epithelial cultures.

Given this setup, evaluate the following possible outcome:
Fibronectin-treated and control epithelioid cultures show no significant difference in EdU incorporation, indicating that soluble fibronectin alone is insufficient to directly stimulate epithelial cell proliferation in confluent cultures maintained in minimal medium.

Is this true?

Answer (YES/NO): NO